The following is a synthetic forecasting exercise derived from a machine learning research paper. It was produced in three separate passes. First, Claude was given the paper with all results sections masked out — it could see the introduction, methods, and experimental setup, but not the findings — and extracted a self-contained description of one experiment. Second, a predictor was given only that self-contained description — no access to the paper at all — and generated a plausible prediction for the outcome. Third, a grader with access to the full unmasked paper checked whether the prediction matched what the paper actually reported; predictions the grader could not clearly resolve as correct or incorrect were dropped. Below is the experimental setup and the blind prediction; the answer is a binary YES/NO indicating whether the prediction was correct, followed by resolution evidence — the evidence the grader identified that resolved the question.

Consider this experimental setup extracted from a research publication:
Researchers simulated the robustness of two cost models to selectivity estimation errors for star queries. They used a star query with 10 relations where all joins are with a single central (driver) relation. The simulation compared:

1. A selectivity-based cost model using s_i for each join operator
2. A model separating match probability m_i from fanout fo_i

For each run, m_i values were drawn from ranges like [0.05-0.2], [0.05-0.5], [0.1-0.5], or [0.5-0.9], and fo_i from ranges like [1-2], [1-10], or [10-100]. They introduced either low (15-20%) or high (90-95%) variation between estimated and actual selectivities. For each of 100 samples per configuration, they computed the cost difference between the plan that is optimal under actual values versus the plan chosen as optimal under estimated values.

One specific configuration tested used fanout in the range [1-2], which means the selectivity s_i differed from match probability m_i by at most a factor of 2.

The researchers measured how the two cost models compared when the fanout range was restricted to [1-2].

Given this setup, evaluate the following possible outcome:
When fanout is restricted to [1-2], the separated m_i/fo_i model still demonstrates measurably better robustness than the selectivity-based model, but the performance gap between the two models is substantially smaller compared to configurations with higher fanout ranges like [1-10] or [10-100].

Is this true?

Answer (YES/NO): NO